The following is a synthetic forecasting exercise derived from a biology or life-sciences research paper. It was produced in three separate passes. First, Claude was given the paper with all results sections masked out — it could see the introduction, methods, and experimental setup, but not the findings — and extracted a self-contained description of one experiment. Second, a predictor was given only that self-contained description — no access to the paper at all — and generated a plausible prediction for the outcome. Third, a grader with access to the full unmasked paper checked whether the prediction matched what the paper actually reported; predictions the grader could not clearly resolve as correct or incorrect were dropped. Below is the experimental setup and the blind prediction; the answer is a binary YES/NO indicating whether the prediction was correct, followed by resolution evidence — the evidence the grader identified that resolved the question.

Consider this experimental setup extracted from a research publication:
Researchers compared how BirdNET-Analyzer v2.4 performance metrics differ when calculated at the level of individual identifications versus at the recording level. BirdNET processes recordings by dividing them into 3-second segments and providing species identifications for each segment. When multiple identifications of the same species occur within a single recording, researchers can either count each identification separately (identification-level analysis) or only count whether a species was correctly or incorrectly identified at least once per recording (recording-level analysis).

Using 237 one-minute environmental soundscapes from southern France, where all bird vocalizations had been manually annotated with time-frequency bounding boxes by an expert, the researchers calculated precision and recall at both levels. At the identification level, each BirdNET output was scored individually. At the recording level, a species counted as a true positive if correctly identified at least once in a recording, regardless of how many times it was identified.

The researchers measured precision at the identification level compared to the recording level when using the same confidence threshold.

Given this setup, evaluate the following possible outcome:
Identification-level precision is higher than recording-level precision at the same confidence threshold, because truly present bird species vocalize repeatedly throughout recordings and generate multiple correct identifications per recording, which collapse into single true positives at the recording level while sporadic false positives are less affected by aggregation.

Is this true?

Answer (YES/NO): NO